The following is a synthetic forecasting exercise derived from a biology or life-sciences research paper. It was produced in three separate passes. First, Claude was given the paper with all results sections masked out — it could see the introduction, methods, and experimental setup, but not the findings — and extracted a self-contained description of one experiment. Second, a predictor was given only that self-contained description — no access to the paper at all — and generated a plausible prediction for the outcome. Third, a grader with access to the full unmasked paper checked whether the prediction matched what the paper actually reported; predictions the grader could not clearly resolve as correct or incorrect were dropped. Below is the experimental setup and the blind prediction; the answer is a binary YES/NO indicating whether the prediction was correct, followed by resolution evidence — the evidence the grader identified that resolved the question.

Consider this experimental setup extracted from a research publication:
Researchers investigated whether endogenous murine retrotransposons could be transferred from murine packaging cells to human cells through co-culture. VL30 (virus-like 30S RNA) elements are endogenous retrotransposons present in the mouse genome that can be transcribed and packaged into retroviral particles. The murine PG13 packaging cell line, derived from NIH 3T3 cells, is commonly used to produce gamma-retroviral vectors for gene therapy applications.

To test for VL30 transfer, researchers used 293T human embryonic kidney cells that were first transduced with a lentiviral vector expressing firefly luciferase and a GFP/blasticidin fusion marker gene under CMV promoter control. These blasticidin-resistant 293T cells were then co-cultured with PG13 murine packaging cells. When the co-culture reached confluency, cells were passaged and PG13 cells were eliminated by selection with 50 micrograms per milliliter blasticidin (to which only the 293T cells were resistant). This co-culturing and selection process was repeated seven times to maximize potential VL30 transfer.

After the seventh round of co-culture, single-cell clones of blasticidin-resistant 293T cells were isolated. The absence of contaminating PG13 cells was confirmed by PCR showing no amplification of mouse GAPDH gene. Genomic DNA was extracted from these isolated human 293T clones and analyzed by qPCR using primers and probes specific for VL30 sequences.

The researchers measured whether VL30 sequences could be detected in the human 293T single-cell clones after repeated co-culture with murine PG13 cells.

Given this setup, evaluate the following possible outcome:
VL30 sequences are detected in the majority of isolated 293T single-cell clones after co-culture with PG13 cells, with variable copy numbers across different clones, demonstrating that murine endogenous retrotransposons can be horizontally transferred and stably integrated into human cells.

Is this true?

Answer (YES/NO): YES